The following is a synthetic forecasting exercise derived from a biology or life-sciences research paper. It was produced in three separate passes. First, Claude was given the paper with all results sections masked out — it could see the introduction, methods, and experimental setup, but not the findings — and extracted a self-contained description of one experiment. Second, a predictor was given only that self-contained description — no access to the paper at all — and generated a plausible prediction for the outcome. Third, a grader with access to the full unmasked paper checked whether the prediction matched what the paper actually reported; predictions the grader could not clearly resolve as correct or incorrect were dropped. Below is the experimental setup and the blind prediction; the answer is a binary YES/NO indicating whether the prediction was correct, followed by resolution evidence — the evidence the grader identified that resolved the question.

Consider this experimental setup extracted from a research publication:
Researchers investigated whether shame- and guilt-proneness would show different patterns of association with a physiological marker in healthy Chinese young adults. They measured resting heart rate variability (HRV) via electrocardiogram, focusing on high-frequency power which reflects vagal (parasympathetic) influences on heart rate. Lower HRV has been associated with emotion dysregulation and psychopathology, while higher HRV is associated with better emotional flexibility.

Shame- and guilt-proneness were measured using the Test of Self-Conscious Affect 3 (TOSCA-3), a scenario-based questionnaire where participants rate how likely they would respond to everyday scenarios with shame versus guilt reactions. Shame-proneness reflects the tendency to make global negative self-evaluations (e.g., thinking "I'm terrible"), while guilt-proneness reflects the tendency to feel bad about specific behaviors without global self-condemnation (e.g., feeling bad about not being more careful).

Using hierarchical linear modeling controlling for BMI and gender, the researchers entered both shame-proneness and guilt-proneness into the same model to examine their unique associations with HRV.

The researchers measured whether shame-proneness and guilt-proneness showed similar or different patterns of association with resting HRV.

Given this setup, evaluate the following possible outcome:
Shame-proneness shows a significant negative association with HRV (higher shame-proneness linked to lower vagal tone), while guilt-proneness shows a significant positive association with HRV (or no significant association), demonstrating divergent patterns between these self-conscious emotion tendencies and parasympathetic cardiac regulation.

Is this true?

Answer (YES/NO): NO